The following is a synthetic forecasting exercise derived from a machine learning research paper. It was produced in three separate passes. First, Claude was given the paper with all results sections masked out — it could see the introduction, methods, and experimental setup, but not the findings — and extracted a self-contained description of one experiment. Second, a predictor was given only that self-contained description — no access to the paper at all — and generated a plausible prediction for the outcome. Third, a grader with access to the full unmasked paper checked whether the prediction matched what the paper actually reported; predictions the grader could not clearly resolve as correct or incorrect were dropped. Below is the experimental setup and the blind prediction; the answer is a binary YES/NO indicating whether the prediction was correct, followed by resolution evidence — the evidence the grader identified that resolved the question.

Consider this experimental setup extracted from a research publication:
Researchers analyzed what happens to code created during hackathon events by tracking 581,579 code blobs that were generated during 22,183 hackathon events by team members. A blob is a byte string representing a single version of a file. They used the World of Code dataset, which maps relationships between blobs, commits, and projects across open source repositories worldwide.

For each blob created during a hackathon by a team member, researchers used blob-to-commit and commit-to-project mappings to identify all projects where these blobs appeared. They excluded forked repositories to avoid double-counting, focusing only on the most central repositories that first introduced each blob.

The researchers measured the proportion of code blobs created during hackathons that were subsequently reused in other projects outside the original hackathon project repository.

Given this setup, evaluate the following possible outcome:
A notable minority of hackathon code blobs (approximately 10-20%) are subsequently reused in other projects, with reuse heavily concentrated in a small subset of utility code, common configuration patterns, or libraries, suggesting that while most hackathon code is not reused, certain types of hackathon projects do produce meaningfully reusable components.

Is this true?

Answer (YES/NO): NO